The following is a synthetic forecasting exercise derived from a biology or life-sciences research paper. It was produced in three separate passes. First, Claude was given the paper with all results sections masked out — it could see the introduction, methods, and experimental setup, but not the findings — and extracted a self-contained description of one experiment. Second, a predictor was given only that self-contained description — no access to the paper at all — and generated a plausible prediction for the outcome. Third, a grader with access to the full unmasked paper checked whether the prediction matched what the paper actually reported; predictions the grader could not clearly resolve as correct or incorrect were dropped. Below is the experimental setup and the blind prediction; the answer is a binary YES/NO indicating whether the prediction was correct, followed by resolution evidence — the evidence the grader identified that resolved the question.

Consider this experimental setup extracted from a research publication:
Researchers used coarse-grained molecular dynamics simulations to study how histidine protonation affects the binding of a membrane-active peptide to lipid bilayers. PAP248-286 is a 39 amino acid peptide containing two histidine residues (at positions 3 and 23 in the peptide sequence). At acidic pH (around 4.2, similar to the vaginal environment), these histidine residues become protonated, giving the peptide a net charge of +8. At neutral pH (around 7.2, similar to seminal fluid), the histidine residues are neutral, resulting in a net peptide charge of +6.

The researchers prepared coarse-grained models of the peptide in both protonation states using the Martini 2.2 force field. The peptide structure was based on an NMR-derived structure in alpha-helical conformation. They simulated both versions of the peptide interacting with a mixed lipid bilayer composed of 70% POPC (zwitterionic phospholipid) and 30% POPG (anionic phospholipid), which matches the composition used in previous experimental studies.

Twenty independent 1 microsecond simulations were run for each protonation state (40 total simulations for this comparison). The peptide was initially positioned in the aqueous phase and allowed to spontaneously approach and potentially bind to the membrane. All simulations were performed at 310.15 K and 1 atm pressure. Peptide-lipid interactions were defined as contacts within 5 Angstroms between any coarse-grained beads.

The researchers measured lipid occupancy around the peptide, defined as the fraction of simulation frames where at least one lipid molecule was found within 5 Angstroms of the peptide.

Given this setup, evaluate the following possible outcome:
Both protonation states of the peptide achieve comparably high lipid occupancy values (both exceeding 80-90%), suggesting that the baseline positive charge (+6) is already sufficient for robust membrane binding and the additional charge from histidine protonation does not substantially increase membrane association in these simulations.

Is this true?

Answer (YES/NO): NO